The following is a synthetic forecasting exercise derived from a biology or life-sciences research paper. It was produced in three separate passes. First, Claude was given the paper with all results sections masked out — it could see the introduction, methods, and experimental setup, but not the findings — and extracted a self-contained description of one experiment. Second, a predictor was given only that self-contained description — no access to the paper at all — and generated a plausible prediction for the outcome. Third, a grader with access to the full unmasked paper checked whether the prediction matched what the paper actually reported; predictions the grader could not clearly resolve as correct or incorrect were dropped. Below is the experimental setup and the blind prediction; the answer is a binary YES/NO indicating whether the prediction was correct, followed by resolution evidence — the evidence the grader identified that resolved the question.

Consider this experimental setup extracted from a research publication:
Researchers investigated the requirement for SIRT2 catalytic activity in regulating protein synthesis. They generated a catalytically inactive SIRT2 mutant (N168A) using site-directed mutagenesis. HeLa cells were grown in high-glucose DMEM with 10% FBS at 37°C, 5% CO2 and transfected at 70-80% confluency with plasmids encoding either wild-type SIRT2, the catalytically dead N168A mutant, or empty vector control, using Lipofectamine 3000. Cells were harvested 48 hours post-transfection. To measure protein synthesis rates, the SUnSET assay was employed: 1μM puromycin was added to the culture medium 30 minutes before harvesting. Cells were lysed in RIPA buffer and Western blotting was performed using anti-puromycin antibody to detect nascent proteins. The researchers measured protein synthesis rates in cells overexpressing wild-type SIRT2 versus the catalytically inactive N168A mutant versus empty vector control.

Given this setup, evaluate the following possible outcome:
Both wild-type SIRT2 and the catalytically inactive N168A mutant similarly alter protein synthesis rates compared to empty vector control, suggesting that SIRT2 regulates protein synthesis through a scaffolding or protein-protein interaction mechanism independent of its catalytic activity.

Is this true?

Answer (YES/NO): NO